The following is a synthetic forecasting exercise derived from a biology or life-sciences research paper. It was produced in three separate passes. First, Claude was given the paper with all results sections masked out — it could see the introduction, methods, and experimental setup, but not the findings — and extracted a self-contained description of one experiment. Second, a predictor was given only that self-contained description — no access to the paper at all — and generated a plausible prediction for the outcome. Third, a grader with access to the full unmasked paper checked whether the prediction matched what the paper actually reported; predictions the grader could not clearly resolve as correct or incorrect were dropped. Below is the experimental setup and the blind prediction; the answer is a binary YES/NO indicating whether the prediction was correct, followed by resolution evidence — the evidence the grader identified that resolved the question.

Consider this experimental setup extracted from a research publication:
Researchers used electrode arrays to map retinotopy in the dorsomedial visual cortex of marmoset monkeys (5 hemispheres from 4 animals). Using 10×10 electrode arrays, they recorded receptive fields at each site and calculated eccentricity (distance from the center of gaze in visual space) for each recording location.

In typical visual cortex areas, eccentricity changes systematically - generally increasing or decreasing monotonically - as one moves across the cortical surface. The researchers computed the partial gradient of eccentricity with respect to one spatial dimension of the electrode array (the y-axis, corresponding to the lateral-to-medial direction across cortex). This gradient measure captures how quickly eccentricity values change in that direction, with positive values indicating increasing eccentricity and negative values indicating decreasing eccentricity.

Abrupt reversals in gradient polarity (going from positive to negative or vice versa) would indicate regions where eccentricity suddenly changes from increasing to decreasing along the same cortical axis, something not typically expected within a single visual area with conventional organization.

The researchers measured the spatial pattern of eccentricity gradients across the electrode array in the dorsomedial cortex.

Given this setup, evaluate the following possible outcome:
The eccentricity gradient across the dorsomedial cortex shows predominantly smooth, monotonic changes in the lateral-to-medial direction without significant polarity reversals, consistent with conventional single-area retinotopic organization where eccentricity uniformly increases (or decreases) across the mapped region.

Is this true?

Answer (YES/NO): NO